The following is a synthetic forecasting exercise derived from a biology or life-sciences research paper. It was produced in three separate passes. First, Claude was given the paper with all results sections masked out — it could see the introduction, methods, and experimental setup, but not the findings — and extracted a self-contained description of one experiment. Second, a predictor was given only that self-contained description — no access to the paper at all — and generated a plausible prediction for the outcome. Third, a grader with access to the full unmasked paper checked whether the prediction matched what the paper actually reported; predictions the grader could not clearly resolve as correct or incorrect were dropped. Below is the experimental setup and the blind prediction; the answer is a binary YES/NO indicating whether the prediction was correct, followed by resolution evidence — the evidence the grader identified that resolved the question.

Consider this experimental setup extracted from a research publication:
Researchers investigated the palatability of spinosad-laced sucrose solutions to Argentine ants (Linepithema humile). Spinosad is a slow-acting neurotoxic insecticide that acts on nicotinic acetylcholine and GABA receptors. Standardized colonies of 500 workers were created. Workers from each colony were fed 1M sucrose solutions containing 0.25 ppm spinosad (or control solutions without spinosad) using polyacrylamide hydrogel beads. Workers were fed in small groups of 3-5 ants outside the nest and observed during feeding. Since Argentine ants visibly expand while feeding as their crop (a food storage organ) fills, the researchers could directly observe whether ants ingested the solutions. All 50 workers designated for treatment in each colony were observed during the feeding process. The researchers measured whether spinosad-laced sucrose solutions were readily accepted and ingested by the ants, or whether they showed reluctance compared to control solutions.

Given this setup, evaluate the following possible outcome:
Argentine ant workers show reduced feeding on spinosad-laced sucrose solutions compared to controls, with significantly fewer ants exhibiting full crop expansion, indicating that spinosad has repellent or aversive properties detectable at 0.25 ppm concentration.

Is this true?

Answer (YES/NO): NO